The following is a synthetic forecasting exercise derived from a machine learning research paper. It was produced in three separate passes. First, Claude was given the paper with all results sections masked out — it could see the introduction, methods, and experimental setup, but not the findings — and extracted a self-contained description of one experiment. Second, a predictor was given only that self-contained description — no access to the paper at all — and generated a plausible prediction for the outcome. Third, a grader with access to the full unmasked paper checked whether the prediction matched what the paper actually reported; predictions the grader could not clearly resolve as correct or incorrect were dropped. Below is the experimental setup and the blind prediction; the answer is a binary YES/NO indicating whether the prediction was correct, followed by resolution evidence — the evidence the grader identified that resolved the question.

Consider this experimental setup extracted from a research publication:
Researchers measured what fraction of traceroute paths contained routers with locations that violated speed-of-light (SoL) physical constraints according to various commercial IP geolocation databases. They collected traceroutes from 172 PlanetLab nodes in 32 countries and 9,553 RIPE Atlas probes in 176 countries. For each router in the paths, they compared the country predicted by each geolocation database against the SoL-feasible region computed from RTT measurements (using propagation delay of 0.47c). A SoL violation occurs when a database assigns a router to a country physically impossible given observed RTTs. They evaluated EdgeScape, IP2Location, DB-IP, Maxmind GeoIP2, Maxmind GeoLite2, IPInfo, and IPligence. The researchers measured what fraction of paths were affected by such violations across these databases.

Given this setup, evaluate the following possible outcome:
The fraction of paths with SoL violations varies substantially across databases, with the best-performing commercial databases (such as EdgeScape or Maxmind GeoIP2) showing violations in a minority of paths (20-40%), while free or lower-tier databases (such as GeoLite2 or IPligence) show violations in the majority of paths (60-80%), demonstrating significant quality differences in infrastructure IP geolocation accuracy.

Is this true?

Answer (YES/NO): NO